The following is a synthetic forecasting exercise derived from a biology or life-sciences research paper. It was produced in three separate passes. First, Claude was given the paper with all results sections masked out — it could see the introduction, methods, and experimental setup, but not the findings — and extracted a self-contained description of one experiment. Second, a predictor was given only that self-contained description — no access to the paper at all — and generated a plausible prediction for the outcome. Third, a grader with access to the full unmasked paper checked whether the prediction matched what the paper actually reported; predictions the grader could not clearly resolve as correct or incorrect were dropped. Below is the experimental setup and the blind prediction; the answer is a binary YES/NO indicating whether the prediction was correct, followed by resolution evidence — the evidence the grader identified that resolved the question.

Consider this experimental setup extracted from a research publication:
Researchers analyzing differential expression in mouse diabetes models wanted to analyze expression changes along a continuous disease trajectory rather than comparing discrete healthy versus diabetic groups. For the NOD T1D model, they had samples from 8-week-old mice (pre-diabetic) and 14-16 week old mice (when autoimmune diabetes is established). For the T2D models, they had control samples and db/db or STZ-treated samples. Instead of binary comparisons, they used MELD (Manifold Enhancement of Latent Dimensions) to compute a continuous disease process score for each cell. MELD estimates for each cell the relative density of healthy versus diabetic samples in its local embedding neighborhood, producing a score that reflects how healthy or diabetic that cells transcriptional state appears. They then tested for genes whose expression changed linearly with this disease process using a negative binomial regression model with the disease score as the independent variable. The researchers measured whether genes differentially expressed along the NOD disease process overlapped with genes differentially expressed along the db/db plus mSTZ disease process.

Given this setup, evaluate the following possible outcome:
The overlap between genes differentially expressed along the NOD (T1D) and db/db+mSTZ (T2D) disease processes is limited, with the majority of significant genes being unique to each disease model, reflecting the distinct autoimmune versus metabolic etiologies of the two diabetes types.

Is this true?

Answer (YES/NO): YES